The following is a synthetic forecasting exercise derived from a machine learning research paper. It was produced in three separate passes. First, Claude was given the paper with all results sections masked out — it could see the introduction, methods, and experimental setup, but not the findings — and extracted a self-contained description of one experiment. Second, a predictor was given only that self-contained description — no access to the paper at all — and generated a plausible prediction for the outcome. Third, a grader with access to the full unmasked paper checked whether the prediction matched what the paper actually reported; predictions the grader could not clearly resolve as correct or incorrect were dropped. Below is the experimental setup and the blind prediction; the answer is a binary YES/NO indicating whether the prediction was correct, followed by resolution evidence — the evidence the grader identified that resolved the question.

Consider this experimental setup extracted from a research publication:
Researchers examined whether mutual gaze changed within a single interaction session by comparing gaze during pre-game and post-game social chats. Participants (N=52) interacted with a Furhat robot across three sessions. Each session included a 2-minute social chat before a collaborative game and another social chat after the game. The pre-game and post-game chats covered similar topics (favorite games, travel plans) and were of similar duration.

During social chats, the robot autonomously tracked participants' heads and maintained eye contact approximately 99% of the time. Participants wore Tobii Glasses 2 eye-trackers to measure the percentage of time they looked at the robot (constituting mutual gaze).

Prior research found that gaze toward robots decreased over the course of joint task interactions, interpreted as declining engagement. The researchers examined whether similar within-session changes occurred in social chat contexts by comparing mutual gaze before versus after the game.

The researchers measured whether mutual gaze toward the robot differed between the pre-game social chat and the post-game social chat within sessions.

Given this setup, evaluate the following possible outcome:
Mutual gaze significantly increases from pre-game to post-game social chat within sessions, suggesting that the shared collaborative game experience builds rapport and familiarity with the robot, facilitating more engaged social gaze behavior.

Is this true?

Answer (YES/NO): NO